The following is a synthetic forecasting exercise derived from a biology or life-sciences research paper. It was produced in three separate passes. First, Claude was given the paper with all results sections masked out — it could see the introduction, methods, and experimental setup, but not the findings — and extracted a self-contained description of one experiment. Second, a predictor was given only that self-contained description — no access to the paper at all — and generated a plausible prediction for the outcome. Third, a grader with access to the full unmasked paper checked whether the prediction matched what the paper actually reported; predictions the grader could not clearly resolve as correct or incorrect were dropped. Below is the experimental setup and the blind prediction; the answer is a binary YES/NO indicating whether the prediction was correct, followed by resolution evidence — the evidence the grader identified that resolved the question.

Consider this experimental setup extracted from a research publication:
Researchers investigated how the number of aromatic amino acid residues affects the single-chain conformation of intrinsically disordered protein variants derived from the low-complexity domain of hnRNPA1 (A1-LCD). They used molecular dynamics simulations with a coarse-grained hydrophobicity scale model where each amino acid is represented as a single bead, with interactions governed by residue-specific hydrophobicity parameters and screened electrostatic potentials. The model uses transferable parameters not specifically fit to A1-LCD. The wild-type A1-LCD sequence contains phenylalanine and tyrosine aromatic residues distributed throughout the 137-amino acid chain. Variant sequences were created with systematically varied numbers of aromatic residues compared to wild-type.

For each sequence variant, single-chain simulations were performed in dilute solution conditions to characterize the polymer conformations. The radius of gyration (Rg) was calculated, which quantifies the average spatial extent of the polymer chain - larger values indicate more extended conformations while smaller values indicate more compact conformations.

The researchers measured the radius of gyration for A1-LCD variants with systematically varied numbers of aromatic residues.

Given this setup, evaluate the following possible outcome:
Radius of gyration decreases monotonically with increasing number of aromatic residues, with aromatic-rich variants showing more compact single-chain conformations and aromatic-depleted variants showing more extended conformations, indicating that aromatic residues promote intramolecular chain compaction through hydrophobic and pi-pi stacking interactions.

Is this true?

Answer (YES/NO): YES